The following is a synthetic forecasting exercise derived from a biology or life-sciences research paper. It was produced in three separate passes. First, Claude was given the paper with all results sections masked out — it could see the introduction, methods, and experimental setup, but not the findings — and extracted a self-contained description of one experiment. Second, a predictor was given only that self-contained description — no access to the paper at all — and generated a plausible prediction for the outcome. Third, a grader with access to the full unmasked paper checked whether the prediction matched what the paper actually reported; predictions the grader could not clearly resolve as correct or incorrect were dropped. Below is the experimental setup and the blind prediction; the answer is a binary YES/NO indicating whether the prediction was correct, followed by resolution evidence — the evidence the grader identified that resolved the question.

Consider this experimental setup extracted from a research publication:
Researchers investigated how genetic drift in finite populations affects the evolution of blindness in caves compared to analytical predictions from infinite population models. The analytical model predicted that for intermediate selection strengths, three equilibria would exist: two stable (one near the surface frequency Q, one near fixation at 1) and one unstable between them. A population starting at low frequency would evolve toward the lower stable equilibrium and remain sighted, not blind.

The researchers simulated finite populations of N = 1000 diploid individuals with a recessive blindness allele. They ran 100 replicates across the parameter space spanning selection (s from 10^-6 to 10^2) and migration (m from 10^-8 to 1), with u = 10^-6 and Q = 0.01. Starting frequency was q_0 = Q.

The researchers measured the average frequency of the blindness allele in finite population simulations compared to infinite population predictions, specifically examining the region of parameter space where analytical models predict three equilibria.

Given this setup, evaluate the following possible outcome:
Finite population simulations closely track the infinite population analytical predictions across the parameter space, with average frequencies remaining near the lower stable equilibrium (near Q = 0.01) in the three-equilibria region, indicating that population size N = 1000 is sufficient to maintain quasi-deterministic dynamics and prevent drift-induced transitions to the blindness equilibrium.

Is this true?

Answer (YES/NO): NO